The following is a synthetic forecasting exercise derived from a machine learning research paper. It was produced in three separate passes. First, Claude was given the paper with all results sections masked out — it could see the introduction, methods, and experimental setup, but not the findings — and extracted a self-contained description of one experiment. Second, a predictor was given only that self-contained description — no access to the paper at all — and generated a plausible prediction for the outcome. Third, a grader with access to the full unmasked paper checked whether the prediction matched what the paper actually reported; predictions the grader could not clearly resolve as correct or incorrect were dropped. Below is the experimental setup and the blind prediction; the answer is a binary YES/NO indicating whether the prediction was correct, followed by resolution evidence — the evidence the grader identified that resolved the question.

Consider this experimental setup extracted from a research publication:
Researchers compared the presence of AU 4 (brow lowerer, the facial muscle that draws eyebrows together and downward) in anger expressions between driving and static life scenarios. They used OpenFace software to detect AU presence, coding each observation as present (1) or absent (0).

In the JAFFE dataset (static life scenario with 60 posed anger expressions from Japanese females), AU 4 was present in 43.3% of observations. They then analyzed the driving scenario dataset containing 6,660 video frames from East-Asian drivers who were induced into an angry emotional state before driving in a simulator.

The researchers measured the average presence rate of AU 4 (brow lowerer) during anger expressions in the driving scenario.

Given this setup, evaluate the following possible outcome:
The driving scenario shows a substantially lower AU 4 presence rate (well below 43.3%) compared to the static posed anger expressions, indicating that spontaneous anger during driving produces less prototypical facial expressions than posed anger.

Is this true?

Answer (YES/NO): YES